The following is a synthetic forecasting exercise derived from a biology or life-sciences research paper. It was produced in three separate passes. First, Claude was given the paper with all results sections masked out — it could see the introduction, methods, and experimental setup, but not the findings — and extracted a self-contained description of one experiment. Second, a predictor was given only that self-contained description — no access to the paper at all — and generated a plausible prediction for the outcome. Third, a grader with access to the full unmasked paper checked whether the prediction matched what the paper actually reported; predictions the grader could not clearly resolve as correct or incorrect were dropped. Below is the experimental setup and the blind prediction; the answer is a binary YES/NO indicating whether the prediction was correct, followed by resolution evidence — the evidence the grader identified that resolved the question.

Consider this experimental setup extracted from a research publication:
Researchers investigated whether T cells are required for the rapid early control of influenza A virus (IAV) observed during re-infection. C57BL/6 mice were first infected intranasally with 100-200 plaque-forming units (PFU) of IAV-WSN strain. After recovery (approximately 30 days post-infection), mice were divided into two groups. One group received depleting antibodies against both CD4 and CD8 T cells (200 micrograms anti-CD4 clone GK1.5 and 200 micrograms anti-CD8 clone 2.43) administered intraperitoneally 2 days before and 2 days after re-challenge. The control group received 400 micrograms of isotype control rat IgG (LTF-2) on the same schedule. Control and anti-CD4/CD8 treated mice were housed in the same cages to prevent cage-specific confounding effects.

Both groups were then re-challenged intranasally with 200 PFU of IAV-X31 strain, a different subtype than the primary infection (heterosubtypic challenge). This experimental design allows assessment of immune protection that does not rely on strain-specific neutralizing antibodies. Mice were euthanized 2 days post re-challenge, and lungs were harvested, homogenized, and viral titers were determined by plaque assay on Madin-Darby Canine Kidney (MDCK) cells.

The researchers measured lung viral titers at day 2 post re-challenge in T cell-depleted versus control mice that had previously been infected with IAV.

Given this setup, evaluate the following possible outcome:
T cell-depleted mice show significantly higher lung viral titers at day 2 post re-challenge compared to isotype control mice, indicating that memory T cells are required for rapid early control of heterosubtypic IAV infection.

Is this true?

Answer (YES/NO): NO